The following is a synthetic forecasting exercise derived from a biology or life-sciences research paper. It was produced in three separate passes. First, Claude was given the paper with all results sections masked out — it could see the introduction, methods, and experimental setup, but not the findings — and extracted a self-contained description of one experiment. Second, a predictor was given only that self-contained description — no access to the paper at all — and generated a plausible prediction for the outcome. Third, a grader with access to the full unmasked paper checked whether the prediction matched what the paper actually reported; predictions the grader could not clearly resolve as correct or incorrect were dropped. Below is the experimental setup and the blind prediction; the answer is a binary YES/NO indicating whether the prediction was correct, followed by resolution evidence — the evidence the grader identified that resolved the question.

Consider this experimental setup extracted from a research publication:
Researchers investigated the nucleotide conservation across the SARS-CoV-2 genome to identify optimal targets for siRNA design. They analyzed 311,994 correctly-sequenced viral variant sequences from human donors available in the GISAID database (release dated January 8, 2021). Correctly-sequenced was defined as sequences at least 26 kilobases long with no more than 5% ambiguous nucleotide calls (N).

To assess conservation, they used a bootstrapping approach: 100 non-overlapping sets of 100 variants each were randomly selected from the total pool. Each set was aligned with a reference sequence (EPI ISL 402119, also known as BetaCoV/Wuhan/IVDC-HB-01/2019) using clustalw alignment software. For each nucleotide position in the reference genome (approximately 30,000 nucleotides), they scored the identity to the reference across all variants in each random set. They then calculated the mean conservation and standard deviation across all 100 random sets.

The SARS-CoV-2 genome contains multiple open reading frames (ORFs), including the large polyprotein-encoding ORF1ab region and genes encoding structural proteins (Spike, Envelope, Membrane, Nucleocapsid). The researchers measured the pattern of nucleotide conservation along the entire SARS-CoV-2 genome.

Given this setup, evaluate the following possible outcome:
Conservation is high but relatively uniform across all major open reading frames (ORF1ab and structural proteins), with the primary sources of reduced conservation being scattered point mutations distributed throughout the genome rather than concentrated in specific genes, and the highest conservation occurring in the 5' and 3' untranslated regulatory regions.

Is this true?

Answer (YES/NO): NO